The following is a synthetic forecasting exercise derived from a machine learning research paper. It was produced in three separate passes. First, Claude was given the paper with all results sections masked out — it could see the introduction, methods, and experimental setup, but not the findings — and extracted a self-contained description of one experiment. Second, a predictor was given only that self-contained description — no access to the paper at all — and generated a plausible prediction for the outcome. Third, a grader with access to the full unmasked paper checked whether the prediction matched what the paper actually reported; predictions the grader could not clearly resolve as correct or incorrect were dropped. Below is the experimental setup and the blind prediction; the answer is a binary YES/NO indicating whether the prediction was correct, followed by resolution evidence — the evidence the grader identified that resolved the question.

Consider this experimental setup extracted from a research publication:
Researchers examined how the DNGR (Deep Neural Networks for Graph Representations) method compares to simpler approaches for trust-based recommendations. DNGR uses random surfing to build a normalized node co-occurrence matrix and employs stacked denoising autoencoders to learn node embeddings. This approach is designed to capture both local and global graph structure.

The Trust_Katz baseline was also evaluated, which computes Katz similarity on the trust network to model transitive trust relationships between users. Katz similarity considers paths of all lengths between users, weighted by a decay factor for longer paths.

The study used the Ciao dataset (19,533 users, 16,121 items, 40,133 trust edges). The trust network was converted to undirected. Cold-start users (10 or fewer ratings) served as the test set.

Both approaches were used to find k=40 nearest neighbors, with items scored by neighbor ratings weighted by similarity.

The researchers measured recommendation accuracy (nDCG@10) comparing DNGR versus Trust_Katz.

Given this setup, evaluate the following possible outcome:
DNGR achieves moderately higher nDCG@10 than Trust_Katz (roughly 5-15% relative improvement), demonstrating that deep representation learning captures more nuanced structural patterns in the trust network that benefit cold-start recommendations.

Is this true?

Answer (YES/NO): NO